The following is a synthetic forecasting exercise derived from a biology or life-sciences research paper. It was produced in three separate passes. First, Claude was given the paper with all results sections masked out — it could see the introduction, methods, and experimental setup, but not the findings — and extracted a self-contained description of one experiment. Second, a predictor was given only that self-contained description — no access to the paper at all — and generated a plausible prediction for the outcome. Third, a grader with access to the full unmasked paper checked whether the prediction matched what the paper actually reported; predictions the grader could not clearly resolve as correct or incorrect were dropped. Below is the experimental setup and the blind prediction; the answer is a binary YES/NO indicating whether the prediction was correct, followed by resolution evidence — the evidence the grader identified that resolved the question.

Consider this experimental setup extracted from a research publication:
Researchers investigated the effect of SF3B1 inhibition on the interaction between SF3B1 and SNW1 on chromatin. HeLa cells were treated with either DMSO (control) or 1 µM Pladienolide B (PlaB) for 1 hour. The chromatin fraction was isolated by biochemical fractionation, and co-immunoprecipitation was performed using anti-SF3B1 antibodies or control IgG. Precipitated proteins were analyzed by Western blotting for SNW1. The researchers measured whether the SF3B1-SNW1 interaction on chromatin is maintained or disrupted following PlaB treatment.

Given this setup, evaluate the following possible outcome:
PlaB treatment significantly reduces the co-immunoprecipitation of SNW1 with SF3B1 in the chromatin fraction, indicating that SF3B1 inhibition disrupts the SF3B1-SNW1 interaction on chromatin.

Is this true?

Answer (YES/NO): YES